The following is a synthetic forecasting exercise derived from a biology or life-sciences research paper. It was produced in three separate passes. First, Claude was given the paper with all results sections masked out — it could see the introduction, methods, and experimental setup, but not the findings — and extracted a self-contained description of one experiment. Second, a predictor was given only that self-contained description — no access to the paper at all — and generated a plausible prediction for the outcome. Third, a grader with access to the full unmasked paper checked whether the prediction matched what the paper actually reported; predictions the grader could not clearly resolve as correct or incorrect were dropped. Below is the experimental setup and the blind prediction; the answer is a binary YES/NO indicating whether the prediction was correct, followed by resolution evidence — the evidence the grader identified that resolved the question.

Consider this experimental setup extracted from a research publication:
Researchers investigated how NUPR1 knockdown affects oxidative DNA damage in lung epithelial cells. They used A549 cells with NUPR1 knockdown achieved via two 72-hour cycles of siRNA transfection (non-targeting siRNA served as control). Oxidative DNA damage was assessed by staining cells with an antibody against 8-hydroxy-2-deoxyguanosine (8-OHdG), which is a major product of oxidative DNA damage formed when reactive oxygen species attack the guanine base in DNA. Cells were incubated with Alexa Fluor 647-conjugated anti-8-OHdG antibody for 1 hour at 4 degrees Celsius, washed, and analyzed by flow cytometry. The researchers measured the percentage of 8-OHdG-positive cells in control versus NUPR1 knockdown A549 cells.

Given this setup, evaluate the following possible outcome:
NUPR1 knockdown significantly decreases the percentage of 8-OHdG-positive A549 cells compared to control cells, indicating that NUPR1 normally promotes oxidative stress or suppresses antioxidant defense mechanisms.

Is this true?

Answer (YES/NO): NO